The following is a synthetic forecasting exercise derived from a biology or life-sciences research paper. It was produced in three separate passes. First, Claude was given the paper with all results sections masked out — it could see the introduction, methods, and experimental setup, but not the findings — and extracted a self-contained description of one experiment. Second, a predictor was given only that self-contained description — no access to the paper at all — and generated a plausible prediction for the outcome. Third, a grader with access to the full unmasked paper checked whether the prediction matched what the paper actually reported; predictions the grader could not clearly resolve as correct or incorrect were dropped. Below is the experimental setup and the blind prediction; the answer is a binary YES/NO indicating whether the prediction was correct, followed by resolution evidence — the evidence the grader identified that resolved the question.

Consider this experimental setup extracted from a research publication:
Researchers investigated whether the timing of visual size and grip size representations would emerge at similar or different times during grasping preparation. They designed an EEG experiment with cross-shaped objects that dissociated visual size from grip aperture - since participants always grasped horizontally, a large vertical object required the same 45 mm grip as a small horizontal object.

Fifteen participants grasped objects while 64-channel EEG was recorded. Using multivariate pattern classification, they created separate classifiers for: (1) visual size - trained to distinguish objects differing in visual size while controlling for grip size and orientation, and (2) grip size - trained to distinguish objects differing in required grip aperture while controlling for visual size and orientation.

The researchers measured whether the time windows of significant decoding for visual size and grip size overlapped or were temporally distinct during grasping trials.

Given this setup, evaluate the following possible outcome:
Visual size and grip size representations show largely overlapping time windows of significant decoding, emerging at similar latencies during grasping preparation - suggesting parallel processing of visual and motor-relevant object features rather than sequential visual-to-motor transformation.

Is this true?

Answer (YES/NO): YES